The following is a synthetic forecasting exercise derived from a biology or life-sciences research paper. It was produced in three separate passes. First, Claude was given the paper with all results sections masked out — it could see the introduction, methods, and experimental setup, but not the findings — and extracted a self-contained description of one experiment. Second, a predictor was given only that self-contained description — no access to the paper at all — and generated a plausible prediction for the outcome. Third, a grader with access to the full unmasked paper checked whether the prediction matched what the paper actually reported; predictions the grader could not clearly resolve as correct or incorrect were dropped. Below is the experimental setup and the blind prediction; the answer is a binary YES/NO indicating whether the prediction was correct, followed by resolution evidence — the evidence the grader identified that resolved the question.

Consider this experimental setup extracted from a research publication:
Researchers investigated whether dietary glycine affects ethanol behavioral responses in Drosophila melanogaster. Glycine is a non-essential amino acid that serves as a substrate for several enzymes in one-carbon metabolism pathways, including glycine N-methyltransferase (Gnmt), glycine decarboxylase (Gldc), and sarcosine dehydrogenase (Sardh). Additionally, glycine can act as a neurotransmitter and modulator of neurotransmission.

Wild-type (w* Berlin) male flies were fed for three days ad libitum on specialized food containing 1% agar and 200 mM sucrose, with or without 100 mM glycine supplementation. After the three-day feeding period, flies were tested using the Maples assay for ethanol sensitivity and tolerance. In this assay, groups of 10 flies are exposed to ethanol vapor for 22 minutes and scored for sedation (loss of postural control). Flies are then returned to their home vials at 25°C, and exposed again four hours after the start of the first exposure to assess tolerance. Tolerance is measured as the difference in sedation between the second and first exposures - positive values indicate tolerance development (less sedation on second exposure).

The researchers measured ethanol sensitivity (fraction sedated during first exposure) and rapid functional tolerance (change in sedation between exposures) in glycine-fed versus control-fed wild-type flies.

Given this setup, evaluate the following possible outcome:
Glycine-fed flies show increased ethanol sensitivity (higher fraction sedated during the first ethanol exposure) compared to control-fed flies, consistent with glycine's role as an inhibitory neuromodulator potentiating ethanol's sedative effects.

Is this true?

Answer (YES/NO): NO